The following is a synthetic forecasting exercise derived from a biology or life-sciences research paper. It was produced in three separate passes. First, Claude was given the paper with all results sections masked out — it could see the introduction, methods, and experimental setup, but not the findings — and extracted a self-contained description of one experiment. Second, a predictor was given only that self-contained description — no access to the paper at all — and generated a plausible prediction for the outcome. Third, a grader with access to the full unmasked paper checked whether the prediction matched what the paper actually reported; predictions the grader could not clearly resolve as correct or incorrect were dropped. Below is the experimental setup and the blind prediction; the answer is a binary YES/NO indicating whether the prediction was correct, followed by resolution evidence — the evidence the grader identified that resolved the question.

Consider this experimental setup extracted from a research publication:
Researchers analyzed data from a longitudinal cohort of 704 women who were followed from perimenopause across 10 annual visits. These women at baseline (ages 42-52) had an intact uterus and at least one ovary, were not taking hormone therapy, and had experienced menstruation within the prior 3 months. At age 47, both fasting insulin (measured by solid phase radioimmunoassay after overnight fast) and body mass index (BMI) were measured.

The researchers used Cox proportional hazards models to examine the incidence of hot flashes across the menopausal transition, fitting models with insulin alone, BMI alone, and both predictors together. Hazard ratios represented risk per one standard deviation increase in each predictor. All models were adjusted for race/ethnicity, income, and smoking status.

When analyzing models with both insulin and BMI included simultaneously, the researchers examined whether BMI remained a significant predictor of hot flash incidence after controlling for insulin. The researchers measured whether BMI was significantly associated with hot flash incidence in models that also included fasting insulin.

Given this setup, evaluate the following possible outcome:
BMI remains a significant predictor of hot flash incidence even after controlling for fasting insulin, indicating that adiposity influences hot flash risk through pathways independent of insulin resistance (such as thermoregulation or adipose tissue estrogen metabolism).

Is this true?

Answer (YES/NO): NO